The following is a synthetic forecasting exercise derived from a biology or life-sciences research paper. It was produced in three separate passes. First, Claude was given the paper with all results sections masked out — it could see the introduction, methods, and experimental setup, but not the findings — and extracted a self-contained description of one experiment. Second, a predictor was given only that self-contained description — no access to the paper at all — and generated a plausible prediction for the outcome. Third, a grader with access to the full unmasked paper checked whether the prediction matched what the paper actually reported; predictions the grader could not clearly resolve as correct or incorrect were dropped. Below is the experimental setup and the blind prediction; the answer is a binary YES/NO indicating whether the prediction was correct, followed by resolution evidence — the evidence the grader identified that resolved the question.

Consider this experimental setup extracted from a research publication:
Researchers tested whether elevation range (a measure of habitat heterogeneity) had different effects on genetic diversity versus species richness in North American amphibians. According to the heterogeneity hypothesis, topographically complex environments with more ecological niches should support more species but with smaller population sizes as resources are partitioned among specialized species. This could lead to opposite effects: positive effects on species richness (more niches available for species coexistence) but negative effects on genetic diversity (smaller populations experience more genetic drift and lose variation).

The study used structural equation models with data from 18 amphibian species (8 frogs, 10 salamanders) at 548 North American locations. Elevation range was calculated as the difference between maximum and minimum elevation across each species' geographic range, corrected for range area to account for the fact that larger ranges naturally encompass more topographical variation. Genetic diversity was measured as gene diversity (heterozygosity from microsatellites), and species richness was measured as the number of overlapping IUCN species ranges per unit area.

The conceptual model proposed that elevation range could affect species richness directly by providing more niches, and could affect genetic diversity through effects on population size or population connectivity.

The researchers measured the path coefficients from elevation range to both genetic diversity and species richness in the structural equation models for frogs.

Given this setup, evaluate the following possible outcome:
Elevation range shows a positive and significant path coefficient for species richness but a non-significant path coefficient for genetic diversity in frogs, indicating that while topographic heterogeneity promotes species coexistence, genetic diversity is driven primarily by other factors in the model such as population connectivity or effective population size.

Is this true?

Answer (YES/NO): NO